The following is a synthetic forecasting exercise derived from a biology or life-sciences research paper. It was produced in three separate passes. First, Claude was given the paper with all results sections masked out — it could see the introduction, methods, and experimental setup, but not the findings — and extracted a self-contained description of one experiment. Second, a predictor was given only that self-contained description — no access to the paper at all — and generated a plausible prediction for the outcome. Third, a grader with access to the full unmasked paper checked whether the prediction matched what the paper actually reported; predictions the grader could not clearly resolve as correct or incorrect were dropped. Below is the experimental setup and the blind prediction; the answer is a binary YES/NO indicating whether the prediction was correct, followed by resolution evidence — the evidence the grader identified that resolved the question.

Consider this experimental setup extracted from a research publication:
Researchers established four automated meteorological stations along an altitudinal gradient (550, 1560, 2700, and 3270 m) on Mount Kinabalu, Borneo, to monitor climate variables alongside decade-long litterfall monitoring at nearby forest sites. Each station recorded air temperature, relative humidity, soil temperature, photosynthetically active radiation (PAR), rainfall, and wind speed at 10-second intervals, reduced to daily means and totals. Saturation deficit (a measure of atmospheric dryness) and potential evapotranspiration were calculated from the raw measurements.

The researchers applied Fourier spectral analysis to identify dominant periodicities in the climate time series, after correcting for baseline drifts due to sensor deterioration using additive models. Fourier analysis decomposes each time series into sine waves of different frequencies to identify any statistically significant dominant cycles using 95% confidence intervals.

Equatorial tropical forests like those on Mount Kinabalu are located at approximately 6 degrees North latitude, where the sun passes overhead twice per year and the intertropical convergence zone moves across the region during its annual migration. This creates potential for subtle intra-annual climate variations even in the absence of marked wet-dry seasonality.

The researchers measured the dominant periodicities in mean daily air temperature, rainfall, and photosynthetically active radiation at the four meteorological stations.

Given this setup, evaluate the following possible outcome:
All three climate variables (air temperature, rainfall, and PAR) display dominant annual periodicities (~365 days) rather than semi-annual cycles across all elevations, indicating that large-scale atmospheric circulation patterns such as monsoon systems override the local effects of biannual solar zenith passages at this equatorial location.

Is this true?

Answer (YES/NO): NO